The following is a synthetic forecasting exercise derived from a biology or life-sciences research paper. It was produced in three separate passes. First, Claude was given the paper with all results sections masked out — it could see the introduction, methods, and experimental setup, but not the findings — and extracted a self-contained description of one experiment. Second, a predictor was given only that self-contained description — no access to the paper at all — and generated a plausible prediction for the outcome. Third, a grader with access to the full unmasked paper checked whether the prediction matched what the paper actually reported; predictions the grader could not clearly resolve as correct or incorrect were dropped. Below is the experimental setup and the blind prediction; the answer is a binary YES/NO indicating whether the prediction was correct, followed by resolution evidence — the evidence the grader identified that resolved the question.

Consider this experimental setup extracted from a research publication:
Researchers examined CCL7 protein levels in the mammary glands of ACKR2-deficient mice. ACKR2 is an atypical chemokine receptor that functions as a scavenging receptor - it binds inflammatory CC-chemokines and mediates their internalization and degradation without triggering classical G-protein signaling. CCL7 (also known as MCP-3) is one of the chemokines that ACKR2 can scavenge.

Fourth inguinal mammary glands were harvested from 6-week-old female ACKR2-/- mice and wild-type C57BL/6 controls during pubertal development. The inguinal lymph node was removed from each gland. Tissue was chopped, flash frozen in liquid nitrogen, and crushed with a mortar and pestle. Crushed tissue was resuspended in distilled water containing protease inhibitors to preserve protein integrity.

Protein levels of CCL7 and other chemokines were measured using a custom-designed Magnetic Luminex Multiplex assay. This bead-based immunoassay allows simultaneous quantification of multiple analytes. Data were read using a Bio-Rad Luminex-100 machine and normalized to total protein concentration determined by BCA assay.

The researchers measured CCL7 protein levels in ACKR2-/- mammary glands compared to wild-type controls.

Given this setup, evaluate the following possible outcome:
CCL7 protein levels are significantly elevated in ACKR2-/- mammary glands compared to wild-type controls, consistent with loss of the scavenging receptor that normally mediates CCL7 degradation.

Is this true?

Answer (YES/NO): YES